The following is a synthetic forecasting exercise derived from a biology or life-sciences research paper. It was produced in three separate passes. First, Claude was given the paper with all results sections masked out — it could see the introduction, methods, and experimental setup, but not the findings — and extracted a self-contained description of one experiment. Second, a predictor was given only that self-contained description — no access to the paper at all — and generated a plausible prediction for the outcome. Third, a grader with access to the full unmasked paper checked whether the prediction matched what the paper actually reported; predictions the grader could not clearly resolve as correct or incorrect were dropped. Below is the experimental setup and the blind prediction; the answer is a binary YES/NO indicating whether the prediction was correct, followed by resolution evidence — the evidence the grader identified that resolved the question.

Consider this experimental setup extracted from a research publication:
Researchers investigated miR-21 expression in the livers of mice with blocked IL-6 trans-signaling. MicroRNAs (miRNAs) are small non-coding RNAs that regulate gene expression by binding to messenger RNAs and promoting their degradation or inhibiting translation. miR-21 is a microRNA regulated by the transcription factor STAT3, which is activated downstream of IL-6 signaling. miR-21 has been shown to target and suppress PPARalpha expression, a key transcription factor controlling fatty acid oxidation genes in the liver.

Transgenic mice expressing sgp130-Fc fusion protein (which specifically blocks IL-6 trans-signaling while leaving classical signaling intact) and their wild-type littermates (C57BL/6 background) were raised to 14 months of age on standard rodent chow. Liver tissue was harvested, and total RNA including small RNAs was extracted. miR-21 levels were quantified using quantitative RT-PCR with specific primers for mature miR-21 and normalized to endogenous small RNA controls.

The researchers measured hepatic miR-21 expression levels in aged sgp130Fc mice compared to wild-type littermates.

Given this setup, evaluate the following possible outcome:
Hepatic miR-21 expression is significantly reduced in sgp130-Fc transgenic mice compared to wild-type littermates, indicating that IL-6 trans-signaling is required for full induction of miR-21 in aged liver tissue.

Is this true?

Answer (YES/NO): NO